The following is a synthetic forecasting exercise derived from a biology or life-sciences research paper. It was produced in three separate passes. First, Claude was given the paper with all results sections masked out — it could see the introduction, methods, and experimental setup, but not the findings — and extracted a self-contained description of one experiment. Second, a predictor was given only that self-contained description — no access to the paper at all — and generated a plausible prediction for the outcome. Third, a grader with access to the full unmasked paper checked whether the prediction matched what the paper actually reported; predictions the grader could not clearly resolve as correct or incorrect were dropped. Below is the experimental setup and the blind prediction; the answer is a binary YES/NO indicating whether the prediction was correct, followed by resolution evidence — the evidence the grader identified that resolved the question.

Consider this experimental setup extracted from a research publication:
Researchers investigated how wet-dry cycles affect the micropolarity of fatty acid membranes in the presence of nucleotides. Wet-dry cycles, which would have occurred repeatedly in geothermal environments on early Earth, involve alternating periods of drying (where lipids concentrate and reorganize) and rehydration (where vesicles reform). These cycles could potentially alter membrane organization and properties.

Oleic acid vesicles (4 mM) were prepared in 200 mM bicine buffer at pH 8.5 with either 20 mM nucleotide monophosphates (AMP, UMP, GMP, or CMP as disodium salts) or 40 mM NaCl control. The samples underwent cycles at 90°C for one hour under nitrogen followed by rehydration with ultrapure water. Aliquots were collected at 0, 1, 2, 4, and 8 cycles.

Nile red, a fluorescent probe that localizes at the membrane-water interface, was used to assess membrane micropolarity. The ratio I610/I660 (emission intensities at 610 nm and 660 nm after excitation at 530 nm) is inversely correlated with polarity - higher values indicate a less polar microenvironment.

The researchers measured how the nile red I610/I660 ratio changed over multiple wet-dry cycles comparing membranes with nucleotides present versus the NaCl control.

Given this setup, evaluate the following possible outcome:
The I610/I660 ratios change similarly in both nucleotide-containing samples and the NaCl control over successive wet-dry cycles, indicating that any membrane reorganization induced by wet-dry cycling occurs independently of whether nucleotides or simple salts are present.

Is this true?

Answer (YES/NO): YES